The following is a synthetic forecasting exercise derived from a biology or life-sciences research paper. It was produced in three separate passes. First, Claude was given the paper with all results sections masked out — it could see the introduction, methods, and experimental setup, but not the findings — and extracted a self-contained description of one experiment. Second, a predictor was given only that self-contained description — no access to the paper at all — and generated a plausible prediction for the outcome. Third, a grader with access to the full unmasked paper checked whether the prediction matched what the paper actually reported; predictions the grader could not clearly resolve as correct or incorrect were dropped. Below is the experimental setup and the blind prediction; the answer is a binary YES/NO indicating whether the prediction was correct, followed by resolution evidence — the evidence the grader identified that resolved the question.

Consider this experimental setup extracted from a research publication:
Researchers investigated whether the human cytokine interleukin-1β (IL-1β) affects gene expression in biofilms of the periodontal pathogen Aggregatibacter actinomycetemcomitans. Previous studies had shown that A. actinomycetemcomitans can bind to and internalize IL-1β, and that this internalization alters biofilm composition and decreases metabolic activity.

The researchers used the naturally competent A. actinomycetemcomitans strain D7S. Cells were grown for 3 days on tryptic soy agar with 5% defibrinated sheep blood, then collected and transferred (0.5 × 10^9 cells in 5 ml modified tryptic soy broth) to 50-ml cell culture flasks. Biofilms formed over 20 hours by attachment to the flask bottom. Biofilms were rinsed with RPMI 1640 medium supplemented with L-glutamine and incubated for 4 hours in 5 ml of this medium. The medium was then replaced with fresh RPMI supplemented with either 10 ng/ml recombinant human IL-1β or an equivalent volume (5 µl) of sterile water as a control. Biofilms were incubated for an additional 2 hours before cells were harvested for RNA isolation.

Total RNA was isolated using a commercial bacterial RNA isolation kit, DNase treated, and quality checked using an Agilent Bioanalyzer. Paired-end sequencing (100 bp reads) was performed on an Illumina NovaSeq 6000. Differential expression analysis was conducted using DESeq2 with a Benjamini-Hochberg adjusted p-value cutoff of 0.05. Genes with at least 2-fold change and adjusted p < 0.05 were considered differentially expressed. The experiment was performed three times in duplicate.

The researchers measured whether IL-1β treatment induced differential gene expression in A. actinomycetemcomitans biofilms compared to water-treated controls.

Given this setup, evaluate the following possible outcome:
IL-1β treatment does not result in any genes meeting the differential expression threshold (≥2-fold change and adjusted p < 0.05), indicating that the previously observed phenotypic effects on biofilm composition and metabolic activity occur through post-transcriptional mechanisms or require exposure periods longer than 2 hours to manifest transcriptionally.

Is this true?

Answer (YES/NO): YES